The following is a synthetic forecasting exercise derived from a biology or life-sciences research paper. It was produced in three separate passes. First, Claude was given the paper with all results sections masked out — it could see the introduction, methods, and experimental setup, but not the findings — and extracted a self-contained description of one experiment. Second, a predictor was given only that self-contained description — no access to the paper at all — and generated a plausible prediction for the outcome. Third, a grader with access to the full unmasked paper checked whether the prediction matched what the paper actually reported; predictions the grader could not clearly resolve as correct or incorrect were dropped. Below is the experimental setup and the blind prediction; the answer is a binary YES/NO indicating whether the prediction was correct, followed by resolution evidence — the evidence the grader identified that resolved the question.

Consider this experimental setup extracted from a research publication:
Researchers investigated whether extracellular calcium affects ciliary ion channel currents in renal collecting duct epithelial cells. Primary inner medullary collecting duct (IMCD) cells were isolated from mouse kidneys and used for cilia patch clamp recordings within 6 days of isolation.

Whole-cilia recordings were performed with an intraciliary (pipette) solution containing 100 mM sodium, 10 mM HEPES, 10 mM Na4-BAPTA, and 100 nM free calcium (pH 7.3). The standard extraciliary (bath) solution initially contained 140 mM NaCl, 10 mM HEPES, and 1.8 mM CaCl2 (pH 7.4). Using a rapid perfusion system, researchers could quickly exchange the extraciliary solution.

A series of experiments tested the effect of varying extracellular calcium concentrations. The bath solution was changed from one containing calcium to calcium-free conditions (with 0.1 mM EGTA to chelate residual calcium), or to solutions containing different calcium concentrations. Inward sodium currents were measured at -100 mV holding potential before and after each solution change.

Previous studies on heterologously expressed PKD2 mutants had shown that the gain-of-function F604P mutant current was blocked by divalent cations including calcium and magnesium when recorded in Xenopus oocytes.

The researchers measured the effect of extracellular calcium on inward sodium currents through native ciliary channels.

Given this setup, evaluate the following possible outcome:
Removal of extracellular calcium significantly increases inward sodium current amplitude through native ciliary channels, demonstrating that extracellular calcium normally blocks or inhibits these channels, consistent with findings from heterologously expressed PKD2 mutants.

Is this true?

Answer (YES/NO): YES